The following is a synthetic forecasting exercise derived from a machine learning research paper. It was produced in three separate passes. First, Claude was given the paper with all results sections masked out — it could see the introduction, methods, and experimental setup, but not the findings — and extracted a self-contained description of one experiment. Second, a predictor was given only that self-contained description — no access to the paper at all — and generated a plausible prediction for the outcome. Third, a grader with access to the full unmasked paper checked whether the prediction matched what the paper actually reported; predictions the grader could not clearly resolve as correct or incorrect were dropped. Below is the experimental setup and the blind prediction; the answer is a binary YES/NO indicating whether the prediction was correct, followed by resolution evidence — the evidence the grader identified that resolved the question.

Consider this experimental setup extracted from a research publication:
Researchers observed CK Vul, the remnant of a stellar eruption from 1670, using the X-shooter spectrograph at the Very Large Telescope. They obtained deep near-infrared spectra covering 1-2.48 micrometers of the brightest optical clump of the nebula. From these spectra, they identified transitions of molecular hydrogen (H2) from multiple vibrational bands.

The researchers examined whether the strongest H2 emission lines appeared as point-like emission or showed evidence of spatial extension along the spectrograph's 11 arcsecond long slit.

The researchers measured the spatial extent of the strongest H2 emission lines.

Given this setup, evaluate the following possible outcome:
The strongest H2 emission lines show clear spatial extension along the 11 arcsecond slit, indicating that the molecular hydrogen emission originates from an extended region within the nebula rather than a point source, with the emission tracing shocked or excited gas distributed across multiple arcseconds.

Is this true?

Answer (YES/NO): YES